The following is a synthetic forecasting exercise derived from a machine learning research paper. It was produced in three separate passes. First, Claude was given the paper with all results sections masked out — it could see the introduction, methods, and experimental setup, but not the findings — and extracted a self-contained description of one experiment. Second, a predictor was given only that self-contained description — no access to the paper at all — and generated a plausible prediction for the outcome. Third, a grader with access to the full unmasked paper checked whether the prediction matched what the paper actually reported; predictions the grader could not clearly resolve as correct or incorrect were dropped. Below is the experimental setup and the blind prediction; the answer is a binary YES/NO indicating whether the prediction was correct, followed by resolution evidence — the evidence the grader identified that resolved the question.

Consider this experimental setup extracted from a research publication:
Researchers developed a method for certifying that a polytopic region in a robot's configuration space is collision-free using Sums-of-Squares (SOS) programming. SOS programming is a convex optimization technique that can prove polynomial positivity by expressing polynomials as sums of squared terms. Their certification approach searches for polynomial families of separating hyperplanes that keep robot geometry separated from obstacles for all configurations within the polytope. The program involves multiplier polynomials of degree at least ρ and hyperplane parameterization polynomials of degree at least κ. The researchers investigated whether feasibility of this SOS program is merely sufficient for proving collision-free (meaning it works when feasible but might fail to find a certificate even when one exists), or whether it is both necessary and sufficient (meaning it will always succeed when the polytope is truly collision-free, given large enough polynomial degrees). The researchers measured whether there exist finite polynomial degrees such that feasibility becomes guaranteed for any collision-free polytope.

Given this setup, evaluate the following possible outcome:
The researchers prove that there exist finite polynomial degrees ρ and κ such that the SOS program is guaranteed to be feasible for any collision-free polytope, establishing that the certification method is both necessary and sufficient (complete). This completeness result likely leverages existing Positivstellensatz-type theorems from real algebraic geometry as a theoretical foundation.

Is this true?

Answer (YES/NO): YES